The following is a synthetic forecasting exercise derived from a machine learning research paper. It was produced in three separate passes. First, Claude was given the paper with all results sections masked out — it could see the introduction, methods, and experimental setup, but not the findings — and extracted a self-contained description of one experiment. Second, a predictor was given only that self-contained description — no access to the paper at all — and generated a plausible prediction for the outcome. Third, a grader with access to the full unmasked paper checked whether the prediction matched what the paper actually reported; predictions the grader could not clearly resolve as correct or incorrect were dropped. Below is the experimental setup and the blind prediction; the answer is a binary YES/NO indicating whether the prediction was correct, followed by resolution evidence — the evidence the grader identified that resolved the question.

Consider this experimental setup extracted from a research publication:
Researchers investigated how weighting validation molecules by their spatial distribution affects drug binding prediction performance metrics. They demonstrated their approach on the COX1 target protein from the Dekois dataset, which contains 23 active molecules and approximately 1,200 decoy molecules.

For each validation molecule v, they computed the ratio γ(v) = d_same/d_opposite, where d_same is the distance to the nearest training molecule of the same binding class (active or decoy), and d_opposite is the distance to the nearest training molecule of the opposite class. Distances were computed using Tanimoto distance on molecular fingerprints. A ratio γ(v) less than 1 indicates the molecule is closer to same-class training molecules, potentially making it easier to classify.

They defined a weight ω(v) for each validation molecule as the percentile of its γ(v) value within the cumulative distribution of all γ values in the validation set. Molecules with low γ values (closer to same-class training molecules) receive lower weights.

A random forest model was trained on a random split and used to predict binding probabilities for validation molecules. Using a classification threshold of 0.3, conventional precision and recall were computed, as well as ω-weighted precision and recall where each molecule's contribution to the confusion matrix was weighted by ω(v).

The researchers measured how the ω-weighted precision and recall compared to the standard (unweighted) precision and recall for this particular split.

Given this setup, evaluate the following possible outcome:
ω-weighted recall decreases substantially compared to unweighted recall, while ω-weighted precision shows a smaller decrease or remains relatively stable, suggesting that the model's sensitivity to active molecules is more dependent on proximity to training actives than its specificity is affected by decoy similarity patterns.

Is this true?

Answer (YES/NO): YES